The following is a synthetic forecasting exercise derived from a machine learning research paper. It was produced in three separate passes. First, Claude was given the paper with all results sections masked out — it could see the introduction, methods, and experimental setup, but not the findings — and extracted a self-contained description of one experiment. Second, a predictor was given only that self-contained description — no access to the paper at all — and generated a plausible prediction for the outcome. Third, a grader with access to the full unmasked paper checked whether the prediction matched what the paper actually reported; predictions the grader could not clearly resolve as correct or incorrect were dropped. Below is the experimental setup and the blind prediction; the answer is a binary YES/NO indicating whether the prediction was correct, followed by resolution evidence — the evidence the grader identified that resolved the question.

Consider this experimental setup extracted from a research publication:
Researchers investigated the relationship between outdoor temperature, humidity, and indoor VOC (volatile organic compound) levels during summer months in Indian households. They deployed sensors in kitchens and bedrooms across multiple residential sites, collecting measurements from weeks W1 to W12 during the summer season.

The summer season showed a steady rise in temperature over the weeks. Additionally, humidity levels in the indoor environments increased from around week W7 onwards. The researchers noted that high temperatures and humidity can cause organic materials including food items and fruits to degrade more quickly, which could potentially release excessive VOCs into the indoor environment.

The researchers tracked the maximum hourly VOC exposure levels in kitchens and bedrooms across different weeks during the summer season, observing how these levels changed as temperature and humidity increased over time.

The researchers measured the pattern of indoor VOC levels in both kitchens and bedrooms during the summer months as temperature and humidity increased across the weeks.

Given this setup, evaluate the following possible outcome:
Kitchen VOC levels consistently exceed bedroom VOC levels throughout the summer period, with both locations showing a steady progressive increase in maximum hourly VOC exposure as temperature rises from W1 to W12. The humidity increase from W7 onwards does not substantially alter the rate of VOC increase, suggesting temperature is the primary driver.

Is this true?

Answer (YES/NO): NO